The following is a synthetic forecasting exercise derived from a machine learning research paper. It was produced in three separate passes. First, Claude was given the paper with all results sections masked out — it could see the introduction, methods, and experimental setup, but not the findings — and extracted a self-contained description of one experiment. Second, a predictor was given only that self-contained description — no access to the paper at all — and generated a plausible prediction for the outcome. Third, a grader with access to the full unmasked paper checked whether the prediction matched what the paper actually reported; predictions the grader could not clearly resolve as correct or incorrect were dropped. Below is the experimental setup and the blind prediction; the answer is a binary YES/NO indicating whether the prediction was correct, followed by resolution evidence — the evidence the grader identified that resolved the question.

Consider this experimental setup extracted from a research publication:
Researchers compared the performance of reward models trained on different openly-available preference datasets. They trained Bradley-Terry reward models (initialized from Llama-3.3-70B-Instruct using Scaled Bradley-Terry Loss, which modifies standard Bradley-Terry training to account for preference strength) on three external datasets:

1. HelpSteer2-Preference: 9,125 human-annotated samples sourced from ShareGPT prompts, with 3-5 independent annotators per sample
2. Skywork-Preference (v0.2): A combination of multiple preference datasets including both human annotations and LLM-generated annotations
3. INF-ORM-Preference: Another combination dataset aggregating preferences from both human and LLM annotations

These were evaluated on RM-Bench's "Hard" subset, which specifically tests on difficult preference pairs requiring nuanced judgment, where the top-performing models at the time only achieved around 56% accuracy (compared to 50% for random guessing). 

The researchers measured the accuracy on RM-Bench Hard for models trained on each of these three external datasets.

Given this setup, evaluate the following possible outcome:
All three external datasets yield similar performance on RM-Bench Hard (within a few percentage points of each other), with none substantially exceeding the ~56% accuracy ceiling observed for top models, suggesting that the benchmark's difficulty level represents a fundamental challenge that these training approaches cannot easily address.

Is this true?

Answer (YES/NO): NO